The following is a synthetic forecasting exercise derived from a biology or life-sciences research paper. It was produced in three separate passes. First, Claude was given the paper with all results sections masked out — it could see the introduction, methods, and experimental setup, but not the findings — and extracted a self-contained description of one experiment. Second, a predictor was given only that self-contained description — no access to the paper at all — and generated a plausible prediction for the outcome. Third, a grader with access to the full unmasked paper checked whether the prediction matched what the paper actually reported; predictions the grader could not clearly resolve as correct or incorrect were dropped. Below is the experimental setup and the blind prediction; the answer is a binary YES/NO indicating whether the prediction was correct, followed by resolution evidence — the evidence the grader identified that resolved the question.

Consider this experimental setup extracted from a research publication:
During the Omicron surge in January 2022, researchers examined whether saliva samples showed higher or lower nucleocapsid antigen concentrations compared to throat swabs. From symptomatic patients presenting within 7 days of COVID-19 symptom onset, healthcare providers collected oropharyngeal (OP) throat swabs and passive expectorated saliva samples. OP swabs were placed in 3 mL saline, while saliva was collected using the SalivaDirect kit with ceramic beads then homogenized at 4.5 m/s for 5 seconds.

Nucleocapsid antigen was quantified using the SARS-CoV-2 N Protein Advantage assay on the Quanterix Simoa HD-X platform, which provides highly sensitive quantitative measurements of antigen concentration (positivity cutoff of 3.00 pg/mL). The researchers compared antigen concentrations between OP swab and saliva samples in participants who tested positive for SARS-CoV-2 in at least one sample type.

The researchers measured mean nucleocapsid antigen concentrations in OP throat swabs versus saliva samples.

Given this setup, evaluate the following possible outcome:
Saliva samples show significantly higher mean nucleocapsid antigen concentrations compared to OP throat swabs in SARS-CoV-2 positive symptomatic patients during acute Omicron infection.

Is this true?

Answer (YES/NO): YES